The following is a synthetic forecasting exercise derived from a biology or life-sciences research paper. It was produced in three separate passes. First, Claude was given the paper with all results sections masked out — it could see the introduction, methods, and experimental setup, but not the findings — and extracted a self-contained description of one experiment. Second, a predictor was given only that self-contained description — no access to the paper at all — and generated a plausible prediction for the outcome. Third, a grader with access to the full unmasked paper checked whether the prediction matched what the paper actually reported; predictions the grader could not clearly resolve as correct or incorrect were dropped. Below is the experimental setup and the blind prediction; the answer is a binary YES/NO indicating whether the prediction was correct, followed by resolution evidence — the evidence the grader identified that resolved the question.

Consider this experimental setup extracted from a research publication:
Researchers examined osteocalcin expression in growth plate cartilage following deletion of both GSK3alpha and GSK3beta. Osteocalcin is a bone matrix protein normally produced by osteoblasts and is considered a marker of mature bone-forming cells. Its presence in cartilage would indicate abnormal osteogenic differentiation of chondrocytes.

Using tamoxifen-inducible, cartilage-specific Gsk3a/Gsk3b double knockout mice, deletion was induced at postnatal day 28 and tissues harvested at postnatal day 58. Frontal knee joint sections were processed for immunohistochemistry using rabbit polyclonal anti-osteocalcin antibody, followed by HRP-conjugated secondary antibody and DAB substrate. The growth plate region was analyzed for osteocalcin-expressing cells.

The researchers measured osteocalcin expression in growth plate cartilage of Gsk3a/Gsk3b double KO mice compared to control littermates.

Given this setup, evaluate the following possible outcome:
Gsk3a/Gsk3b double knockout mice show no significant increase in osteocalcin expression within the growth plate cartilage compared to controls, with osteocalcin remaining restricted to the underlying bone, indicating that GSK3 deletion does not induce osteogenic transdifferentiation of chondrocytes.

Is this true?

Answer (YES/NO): NO